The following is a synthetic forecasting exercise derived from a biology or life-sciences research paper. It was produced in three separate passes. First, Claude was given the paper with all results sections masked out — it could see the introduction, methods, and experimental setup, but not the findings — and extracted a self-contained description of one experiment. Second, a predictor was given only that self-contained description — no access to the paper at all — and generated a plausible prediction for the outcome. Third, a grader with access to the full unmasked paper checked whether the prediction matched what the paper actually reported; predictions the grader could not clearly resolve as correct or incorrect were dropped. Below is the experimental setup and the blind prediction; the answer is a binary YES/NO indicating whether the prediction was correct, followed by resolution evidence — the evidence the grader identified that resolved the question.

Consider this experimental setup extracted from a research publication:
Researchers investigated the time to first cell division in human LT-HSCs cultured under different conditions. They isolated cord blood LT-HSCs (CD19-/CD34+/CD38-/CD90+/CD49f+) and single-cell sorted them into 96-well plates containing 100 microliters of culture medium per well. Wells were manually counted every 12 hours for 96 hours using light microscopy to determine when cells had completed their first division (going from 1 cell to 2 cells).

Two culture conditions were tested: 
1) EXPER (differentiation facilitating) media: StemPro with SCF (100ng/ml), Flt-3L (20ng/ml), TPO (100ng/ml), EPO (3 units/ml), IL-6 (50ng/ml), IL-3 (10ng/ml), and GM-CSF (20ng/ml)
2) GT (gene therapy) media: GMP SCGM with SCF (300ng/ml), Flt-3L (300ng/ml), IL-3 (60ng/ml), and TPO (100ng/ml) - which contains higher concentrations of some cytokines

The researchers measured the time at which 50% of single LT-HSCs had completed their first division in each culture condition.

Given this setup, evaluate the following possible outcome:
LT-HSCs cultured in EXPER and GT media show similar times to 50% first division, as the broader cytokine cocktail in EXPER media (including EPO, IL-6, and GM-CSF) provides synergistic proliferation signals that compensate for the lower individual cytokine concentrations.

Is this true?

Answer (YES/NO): NO